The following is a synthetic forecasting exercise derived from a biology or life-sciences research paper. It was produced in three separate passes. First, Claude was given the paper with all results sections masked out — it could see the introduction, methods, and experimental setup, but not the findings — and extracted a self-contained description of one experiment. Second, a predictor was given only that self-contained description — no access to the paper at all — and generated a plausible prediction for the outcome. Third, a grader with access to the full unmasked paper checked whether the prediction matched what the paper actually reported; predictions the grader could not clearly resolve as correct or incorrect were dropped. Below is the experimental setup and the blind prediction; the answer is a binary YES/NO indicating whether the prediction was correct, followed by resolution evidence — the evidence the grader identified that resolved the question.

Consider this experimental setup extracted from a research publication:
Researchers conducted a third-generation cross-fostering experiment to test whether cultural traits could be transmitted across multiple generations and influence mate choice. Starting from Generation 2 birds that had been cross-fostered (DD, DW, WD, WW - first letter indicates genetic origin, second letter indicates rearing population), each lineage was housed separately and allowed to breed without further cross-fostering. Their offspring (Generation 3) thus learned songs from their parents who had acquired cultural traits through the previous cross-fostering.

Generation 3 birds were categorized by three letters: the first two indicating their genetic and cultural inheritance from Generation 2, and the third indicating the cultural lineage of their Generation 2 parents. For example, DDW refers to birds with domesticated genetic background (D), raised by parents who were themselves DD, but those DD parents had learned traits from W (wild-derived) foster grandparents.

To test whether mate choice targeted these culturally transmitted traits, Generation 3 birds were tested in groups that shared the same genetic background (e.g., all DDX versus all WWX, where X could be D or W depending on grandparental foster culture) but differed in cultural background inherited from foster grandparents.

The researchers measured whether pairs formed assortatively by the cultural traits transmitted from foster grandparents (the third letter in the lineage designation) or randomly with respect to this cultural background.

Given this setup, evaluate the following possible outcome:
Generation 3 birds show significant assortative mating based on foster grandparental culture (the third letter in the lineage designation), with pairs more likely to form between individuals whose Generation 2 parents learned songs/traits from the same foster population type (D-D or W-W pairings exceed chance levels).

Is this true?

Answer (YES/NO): YES